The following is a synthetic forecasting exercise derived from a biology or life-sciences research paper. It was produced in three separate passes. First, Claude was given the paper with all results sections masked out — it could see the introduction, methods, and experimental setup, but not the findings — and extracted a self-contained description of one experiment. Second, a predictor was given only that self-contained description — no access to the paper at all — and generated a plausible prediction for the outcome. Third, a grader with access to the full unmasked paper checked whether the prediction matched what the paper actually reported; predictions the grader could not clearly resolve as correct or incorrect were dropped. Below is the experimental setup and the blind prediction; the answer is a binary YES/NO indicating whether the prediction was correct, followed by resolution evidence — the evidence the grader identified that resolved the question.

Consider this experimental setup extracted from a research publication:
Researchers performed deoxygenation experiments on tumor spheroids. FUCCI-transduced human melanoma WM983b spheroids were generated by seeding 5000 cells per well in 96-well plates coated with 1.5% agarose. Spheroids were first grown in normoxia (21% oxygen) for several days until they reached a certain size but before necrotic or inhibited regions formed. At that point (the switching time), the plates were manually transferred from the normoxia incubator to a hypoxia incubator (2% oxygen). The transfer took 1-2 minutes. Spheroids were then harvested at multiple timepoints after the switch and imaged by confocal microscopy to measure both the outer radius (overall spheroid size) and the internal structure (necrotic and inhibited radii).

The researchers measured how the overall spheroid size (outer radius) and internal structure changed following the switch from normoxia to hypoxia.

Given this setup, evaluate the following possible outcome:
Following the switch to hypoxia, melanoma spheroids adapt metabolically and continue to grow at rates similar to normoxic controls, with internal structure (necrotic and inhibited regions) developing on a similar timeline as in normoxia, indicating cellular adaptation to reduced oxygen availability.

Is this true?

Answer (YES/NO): NO